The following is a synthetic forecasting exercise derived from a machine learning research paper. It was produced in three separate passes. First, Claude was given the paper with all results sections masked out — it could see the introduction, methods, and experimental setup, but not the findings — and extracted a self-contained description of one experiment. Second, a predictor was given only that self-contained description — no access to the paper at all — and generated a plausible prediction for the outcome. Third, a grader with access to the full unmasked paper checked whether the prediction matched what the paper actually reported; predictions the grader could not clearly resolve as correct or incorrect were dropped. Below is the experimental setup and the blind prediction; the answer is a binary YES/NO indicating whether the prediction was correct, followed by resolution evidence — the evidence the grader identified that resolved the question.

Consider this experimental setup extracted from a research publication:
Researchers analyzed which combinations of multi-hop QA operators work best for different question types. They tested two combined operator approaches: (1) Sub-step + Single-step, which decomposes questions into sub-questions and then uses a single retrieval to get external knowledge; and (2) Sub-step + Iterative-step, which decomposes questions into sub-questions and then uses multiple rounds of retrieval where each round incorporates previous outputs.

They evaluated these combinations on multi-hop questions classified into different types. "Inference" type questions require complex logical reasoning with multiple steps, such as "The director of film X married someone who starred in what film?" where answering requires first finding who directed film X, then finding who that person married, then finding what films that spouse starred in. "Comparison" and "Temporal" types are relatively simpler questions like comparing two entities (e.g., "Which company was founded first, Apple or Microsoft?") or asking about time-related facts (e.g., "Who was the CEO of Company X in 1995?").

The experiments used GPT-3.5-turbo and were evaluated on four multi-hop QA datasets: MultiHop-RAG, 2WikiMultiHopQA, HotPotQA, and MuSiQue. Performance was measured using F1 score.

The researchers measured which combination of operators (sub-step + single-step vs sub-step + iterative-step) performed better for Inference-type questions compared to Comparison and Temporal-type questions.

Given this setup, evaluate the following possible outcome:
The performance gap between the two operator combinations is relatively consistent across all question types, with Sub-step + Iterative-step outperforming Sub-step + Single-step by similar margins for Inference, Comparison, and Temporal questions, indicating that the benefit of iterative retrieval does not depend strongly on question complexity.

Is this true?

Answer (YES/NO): NO